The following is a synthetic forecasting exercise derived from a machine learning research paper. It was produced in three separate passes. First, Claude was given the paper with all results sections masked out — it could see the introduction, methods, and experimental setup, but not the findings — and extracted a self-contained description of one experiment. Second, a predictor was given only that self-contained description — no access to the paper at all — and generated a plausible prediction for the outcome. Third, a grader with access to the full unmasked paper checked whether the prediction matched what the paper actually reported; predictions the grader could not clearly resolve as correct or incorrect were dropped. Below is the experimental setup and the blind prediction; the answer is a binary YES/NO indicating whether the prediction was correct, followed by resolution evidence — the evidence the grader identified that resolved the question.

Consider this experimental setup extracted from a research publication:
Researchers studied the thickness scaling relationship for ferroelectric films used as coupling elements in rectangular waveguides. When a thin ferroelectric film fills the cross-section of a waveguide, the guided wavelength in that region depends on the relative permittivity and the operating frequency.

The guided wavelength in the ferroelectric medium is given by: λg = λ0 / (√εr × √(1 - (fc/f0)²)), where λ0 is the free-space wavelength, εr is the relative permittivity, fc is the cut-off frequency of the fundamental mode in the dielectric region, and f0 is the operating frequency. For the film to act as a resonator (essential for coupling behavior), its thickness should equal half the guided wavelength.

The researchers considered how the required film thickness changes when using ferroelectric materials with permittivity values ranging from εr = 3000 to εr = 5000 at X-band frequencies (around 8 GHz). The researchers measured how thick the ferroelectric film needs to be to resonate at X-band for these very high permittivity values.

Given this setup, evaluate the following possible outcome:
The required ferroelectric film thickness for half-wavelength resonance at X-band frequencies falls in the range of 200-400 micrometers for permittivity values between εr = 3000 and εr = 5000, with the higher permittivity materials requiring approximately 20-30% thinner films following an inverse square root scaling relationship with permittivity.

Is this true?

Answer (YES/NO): YES